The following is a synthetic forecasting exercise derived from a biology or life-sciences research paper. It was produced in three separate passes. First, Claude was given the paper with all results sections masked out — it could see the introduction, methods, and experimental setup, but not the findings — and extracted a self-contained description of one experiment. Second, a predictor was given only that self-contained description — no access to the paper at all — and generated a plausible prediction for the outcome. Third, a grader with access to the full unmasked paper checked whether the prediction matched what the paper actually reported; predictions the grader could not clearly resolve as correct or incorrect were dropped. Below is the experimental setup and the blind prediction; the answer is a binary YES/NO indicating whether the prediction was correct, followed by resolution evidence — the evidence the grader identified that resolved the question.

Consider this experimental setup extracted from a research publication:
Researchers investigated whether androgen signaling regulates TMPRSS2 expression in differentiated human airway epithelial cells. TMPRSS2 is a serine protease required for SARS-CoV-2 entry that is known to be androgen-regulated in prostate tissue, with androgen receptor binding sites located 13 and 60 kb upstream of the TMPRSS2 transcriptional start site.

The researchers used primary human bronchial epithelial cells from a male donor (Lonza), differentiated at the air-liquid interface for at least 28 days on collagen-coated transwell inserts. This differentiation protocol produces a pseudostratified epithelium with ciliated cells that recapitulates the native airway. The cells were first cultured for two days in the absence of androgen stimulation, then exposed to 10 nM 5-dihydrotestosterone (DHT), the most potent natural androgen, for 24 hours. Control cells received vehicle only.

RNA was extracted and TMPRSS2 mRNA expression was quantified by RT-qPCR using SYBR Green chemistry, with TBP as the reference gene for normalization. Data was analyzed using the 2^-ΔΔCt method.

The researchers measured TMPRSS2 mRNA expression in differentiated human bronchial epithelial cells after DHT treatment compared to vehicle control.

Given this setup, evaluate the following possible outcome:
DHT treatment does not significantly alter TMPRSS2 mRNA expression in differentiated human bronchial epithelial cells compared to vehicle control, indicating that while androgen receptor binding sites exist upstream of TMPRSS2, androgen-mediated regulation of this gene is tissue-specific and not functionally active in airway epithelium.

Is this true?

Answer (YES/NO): NO